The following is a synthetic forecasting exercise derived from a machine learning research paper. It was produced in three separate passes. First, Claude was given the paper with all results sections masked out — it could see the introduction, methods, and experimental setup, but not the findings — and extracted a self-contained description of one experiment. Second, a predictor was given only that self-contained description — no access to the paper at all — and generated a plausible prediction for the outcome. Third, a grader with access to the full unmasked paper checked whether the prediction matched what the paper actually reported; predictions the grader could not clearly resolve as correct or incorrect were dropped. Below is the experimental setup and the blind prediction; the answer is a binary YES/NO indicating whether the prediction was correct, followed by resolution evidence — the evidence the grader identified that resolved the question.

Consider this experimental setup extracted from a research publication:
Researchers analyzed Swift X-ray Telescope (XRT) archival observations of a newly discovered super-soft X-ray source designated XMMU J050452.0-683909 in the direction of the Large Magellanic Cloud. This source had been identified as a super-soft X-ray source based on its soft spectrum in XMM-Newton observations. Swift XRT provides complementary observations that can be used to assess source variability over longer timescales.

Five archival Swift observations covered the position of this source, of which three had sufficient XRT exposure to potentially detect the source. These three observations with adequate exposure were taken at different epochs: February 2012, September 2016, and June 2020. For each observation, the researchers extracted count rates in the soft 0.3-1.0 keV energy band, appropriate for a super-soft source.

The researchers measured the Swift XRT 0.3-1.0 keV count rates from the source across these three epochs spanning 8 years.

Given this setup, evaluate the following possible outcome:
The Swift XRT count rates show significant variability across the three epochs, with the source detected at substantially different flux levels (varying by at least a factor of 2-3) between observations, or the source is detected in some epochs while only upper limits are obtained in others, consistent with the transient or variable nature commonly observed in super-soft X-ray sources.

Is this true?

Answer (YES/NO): NO